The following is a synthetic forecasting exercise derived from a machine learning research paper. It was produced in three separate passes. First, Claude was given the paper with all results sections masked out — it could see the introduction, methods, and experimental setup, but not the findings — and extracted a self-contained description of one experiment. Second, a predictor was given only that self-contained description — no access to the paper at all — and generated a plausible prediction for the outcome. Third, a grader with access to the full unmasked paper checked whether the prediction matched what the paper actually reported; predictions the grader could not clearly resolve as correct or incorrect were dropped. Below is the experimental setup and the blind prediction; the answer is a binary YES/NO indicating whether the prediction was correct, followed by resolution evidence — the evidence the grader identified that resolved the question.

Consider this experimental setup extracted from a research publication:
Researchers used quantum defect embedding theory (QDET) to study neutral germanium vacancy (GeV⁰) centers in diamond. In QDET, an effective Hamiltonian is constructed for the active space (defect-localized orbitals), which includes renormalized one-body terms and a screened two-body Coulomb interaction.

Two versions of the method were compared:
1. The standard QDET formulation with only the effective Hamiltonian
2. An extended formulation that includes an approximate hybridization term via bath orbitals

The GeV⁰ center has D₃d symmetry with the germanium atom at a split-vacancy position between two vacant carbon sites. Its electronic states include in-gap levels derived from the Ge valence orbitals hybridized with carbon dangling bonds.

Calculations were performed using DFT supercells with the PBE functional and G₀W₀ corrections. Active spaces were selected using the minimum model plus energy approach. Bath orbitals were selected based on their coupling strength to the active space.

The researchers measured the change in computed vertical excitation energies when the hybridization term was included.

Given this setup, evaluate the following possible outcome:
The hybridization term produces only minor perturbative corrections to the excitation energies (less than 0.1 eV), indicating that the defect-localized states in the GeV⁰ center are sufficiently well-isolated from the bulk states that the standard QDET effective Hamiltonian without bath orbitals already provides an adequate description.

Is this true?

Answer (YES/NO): YES